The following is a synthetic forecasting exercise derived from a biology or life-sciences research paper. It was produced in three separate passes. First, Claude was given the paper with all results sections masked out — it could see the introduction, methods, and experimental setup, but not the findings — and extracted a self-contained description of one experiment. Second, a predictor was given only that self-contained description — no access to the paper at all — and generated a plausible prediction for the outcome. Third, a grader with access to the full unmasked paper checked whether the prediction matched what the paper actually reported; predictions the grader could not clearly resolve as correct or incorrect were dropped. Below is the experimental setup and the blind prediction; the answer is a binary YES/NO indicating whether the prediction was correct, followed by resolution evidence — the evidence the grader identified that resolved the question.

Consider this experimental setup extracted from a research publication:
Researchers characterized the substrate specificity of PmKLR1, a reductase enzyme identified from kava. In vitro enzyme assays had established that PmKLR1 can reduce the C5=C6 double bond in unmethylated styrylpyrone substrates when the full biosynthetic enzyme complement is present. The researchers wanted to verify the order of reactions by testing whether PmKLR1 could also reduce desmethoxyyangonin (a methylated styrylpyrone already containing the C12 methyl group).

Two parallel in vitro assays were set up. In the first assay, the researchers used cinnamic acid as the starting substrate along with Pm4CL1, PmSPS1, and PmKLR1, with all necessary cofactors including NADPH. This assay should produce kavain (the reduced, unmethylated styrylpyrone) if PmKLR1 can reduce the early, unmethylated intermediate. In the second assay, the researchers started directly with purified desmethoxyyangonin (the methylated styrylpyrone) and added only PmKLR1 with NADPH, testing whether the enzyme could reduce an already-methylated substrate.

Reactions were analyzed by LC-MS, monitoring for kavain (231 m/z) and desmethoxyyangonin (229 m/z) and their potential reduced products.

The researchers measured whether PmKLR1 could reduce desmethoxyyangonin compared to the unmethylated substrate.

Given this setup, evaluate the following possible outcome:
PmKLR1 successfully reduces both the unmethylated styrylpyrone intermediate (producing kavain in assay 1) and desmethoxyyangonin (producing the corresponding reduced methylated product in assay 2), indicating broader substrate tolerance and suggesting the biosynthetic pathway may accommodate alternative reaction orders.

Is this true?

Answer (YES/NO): NO